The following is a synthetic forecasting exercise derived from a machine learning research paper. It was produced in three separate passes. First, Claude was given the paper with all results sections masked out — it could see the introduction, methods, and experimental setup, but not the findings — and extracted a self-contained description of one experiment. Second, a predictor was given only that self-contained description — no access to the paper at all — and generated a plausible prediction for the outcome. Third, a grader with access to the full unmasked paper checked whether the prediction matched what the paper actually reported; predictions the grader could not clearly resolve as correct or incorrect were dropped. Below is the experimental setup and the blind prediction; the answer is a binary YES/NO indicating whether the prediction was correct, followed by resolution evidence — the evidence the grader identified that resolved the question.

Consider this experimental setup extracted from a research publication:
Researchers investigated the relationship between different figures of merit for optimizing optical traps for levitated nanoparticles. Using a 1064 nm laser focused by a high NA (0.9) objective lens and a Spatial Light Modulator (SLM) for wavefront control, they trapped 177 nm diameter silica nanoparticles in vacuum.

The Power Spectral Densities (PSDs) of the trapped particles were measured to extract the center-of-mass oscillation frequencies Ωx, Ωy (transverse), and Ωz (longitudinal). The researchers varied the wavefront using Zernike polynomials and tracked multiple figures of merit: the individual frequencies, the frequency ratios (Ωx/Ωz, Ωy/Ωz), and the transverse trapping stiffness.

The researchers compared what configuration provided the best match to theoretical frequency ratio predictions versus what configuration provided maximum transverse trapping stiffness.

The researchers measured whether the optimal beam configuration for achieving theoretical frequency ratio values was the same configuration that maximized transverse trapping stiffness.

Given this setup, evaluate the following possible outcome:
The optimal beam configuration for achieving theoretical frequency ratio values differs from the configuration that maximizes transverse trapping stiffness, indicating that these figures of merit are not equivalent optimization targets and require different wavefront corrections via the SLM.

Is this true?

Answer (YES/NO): YES